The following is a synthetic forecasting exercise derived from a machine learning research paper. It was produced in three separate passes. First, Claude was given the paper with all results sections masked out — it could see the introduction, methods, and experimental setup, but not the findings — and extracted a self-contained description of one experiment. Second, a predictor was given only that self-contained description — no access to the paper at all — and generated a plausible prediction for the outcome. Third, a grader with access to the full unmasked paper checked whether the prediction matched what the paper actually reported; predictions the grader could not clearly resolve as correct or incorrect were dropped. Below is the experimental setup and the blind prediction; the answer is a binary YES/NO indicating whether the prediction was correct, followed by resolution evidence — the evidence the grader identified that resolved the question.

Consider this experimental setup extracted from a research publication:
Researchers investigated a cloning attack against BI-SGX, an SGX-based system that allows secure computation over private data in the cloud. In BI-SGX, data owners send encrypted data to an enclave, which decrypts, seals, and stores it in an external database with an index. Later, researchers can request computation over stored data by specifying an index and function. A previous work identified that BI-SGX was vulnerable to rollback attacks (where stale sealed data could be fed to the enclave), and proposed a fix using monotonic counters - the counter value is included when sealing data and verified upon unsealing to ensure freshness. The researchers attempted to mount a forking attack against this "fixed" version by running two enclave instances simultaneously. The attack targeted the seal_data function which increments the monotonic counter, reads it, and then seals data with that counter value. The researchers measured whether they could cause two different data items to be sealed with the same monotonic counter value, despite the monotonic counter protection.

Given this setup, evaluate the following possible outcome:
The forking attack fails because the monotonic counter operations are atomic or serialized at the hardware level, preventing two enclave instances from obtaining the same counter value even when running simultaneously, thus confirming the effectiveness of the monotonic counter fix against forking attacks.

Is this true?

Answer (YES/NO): NO